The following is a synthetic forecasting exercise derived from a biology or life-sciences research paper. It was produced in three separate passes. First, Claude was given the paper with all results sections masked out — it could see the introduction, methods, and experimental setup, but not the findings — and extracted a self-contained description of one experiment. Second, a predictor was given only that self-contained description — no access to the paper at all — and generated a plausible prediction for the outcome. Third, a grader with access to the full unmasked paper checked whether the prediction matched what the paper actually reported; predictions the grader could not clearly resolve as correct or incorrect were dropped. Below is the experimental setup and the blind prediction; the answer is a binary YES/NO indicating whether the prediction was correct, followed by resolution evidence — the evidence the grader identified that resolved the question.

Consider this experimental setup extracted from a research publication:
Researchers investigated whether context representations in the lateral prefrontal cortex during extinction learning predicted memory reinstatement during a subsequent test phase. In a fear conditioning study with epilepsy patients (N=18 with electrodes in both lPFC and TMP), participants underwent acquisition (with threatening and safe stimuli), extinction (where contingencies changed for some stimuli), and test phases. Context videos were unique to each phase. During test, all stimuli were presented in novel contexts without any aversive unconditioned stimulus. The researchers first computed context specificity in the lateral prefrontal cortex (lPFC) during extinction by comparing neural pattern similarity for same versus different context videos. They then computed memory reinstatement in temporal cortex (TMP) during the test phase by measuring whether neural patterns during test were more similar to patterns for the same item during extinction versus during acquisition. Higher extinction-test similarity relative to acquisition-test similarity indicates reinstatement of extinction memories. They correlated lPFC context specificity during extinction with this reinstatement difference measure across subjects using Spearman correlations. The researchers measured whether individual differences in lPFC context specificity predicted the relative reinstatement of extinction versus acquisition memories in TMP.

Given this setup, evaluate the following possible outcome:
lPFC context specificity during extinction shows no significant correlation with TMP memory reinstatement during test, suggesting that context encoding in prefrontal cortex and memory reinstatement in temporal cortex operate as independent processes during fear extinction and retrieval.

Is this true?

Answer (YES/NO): NO